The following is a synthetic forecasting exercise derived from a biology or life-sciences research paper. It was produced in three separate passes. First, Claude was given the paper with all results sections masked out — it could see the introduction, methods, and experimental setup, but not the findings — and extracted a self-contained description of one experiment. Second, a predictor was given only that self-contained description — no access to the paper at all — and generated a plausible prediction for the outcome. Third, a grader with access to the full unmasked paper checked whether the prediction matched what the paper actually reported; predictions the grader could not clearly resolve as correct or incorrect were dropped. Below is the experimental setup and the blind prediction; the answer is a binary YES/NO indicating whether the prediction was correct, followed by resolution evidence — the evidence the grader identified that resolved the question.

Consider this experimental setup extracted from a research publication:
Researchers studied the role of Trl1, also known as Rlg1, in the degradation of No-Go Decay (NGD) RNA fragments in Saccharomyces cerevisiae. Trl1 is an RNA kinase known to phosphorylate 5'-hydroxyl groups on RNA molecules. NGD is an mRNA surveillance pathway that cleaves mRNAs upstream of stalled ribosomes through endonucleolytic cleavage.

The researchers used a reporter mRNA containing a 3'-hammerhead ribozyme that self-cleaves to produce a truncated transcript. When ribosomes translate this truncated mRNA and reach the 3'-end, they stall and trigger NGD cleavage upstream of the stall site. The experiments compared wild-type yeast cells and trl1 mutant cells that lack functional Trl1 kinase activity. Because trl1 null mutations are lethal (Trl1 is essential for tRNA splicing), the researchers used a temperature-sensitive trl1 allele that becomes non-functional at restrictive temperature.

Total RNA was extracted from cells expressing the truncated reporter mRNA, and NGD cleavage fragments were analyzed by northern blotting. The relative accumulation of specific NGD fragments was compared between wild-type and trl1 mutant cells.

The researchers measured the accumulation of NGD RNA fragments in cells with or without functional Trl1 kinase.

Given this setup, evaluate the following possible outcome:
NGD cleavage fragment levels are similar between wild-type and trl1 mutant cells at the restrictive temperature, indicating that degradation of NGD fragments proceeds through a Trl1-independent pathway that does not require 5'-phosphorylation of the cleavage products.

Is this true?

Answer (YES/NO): NO